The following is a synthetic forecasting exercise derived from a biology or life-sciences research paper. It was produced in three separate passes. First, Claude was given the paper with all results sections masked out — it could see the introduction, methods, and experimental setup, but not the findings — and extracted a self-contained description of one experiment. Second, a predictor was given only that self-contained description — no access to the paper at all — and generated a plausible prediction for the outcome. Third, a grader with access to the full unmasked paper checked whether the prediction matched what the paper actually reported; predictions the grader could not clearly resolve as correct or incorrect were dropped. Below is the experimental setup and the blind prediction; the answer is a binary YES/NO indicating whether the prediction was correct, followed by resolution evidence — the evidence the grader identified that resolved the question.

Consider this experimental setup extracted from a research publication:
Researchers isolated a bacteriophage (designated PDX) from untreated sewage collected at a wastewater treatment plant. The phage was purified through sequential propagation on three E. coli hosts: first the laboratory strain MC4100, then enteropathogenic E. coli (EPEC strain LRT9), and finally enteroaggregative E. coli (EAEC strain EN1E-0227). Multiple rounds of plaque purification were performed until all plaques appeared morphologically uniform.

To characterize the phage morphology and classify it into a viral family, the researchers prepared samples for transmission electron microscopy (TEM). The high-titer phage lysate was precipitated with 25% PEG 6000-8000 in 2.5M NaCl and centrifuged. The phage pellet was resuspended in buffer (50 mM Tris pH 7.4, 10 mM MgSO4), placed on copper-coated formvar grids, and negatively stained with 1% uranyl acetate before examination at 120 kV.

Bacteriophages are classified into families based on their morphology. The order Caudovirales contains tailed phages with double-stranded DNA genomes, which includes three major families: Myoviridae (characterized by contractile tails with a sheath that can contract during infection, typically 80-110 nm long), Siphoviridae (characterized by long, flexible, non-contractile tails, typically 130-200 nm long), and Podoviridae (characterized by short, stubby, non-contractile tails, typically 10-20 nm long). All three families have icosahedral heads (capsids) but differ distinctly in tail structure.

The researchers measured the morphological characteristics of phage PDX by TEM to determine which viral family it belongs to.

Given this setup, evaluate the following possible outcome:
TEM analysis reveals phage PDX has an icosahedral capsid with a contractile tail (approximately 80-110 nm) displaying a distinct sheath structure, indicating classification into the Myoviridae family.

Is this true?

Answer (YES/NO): NO